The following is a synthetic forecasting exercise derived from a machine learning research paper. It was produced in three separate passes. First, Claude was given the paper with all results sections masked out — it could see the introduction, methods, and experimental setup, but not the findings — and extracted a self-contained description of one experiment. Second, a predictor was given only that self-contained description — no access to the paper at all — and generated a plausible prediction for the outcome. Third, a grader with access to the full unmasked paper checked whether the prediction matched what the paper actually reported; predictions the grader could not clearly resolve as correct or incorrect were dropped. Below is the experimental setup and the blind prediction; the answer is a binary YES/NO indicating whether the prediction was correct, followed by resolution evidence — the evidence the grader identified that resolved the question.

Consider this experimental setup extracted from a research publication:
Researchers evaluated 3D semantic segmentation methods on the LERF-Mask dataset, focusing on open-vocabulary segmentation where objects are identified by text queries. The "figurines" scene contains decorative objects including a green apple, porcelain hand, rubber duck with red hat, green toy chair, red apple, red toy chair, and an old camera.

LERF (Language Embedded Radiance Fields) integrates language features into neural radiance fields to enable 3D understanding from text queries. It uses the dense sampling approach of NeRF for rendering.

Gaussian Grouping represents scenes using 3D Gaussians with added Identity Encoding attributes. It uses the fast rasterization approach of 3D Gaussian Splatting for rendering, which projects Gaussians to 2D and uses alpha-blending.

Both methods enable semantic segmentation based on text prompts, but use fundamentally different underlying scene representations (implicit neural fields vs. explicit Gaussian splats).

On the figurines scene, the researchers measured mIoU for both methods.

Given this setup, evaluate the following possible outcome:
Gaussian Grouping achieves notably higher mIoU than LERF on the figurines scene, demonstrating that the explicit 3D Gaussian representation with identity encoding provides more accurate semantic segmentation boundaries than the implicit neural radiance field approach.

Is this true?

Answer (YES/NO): YES